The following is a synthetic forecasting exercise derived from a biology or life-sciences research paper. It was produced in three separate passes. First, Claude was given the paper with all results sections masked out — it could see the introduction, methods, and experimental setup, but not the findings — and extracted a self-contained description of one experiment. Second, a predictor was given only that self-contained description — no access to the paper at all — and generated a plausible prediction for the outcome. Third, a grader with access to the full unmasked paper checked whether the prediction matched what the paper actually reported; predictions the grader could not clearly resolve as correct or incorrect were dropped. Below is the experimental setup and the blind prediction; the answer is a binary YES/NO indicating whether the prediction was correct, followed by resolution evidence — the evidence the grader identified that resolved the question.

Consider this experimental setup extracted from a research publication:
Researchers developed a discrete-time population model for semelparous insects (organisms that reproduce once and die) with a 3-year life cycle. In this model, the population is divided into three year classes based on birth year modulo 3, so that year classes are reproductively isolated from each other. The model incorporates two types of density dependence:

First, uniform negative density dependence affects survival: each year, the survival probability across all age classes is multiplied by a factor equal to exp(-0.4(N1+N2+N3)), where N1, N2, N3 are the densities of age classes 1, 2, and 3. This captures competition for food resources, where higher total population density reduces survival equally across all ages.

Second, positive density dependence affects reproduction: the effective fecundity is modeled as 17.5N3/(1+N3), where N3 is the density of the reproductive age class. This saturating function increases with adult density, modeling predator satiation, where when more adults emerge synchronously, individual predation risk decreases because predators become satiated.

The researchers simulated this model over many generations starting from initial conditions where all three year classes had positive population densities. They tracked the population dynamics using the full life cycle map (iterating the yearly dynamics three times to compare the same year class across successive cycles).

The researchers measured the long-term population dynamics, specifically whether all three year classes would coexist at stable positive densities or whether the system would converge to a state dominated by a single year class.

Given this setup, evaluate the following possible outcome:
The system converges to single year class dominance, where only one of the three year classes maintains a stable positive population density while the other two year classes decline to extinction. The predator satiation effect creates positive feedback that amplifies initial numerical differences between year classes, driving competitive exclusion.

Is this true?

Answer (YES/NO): YES